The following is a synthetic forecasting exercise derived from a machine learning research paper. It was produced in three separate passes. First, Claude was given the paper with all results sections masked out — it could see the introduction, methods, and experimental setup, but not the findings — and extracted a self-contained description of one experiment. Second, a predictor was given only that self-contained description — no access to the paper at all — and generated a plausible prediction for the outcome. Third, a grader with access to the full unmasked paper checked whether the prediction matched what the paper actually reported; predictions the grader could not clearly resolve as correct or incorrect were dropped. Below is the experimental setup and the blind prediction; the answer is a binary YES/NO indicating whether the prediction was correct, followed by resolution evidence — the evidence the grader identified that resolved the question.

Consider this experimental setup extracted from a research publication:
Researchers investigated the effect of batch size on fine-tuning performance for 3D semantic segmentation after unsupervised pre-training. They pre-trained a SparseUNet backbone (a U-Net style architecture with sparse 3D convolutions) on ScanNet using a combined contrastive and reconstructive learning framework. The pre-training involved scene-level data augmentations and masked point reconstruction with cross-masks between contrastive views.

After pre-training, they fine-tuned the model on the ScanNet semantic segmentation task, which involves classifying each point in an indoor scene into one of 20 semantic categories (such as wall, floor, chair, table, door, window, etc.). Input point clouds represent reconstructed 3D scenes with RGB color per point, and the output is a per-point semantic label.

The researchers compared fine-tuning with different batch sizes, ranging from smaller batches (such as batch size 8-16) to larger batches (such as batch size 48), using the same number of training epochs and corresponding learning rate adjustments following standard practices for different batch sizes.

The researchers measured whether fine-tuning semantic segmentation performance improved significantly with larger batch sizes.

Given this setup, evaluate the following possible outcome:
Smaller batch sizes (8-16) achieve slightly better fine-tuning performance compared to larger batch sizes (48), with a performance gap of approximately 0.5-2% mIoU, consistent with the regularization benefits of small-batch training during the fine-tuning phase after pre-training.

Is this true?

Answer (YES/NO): NO